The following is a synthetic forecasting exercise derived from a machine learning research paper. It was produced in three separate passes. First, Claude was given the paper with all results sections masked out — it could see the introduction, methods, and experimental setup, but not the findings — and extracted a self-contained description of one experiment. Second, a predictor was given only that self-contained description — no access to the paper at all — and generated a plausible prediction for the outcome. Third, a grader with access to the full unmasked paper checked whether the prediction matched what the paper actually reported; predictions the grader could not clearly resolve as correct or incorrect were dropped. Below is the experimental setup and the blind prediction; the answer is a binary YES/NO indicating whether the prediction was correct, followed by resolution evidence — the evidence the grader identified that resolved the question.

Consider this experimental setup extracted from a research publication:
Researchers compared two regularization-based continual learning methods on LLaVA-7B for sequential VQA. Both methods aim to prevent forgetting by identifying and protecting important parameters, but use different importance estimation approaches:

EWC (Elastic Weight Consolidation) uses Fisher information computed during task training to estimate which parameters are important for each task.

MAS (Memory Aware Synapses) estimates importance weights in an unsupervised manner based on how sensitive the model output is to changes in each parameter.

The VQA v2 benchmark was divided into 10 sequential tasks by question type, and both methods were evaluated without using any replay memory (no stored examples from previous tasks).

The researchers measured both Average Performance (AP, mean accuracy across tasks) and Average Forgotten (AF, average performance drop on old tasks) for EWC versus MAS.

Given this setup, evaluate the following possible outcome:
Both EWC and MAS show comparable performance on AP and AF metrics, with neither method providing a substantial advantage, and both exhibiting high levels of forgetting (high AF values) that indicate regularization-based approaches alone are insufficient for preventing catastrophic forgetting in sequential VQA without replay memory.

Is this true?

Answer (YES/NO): YES